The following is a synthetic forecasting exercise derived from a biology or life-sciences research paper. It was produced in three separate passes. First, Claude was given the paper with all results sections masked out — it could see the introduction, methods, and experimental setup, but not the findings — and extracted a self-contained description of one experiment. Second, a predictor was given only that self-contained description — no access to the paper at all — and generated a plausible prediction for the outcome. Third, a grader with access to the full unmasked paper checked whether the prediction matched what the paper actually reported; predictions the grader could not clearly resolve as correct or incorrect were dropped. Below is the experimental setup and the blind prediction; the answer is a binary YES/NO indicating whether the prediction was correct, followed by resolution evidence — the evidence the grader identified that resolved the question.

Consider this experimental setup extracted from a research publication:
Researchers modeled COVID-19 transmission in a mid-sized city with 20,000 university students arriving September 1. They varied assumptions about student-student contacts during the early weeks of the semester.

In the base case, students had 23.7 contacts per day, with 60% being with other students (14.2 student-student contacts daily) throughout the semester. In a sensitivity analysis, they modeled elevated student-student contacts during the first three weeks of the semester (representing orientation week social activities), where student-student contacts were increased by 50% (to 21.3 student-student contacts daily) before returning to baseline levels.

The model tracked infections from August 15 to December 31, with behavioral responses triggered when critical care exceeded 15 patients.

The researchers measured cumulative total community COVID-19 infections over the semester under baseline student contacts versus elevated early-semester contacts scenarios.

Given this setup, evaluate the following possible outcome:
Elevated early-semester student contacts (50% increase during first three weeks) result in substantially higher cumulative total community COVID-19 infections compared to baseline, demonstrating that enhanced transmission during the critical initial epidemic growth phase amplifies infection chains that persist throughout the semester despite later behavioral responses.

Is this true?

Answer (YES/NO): YES